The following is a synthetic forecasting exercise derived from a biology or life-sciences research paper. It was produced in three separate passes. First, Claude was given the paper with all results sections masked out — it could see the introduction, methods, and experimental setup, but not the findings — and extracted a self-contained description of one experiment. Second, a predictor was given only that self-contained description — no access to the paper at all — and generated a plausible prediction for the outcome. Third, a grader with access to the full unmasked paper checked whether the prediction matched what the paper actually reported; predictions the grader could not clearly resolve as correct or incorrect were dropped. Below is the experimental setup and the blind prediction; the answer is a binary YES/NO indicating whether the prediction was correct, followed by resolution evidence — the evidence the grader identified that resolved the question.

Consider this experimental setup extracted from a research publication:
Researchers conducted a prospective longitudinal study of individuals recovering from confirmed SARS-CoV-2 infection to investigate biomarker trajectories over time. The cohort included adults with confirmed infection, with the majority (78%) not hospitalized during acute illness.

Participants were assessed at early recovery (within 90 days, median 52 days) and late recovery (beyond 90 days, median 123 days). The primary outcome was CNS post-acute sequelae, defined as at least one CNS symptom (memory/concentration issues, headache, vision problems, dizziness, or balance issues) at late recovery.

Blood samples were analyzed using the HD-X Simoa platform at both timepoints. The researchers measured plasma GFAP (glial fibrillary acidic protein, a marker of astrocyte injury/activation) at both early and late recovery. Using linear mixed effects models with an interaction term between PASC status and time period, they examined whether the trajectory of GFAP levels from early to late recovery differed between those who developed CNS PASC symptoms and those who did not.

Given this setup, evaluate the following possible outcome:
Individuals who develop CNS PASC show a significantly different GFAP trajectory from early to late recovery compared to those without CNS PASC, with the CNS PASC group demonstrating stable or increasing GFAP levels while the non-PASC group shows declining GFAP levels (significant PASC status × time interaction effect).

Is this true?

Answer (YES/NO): NO